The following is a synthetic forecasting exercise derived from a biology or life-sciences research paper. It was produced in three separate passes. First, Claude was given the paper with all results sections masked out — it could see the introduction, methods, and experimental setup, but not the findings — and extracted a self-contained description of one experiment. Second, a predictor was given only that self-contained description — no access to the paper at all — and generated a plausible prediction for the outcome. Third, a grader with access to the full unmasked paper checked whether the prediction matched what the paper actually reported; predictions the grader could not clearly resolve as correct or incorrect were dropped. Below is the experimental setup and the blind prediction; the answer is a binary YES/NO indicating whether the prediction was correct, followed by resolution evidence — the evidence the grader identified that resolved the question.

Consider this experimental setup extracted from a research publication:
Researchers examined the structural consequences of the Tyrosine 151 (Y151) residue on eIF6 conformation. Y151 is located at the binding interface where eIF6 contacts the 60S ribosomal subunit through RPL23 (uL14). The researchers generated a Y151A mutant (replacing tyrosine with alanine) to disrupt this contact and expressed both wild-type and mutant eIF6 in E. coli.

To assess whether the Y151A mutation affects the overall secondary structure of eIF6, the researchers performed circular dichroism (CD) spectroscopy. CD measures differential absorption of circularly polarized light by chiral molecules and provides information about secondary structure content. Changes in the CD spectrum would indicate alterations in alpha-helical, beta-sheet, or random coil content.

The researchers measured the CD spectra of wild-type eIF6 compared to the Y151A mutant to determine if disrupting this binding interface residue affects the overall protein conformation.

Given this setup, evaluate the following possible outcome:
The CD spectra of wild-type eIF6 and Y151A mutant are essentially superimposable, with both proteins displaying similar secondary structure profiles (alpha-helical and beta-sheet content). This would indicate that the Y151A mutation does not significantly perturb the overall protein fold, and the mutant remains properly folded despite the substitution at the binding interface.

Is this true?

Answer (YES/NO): NO